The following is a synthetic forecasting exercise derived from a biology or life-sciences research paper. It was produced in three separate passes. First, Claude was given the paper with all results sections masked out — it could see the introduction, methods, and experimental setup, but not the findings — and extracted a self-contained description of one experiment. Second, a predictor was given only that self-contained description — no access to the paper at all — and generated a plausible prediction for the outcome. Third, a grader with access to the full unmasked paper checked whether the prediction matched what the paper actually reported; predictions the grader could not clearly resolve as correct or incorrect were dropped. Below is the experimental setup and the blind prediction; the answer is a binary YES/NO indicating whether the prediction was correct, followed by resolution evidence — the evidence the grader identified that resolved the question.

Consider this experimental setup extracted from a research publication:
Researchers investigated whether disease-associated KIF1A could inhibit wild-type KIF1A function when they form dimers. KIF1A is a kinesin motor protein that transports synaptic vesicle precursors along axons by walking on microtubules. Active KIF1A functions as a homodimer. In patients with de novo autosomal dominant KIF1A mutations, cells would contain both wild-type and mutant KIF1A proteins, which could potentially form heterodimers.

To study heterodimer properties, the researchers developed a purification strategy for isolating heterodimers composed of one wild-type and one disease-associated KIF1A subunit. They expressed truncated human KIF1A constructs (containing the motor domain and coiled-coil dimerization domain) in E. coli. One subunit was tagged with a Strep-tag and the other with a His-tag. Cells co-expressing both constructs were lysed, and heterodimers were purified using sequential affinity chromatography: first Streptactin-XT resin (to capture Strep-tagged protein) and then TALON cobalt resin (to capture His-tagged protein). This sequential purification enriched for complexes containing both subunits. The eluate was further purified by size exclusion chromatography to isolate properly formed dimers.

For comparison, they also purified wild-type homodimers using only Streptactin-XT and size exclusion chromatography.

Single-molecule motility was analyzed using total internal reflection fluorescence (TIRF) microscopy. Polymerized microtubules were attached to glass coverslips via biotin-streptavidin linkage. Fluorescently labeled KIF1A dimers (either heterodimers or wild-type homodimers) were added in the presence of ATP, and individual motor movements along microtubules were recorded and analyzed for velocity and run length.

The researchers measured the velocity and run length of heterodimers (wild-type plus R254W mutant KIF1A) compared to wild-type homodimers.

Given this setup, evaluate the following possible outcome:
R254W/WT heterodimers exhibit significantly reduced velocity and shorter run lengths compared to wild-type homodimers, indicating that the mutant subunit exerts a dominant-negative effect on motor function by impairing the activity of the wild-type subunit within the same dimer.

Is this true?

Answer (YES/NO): YES